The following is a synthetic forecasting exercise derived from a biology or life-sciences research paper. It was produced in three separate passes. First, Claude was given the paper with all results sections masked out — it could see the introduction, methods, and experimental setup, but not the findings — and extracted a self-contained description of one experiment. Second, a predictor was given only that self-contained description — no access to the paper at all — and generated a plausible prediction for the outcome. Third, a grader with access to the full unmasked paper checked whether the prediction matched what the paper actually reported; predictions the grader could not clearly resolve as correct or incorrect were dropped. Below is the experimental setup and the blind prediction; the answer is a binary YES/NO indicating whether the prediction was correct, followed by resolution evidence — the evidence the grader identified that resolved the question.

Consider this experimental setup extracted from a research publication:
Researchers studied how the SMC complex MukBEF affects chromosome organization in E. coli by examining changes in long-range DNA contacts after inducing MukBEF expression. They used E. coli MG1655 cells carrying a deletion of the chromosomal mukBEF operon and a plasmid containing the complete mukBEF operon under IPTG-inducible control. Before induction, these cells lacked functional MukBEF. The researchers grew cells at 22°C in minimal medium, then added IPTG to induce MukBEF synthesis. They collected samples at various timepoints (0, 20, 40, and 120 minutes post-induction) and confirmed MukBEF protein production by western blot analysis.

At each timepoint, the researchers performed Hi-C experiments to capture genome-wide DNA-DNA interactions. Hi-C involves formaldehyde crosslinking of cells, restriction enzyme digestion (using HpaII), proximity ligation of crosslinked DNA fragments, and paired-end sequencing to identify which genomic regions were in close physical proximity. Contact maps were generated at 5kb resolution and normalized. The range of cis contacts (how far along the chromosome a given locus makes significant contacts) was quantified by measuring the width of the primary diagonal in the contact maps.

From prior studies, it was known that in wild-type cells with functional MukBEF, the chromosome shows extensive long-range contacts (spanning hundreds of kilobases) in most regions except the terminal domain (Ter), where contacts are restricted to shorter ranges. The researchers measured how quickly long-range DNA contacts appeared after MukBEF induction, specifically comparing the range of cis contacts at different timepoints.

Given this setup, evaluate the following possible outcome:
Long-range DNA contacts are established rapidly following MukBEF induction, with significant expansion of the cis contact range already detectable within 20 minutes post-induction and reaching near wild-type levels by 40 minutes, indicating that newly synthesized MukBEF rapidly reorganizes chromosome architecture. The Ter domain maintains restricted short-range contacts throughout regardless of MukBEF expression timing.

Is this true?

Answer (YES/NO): NO